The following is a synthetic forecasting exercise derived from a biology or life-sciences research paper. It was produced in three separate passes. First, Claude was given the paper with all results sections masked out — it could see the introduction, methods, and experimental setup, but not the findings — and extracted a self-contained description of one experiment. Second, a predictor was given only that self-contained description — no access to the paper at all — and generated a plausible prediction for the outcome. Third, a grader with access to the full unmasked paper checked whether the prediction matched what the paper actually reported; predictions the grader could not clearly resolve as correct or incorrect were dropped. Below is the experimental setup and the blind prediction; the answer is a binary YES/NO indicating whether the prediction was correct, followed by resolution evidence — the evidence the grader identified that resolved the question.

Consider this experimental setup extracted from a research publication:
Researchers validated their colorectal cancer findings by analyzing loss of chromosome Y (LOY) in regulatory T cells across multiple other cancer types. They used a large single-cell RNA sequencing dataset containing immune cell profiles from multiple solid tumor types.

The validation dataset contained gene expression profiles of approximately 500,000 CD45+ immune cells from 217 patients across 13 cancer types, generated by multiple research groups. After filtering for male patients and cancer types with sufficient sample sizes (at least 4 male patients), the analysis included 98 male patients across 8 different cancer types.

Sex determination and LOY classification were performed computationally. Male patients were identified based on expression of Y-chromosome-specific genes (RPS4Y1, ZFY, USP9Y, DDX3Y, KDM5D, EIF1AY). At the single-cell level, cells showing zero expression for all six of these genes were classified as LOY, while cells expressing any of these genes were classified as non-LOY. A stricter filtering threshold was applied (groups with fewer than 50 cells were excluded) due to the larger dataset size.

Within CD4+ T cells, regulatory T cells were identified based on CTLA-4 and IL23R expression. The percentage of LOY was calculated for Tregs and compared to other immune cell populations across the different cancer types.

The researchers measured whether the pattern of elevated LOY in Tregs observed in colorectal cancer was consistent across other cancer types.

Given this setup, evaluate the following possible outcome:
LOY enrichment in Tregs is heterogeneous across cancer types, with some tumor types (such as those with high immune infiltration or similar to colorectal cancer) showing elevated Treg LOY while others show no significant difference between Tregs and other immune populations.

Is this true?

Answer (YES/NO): YES